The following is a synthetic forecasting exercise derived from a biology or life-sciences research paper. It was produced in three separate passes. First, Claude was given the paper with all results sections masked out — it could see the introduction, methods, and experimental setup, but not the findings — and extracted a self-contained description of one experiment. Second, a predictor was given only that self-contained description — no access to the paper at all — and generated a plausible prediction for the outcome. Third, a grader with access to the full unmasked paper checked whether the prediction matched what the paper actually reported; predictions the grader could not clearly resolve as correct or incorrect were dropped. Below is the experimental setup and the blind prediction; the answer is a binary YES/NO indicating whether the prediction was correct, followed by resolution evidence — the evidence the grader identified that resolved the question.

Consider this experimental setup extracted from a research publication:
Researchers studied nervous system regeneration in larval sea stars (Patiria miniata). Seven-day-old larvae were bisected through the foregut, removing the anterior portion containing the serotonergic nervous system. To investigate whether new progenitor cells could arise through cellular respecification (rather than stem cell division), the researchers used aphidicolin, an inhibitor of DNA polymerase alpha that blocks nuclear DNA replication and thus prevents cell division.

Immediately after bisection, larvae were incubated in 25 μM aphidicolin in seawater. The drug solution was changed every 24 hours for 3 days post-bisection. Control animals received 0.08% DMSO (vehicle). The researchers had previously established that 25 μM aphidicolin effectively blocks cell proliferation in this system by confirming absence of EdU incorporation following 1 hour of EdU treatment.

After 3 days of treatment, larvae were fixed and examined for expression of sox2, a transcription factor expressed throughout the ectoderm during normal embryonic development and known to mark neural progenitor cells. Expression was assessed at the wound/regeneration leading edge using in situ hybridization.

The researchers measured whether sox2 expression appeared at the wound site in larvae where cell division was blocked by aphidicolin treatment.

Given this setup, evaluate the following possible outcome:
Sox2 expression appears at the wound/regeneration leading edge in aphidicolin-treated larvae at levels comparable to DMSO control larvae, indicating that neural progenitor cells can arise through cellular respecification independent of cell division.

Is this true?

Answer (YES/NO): YES